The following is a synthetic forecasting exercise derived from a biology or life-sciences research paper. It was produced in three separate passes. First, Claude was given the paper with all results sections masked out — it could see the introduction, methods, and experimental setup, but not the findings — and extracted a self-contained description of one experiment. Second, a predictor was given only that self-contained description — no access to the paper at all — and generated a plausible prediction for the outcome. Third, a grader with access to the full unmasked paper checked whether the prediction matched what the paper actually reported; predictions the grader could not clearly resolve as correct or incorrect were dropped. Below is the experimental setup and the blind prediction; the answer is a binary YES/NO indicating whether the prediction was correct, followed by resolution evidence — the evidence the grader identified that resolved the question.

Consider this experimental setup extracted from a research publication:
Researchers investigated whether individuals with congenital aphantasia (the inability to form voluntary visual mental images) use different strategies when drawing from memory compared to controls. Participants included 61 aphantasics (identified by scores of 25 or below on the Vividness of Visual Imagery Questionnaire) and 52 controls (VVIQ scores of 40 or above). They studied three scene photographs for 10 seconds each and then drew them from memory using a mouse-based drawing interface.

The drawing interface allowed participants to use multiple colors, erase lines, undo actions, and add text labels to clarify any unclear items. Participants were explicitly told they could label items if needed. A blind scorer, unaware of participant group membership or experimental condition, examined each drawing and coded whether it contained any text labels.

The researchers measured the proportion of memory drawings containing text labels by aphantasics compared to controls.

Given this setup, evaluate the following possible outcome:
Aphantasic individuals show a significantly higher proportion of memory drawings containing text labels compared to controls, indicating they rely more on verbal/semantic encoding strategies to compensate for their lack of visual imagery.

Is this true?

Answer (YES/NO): YES